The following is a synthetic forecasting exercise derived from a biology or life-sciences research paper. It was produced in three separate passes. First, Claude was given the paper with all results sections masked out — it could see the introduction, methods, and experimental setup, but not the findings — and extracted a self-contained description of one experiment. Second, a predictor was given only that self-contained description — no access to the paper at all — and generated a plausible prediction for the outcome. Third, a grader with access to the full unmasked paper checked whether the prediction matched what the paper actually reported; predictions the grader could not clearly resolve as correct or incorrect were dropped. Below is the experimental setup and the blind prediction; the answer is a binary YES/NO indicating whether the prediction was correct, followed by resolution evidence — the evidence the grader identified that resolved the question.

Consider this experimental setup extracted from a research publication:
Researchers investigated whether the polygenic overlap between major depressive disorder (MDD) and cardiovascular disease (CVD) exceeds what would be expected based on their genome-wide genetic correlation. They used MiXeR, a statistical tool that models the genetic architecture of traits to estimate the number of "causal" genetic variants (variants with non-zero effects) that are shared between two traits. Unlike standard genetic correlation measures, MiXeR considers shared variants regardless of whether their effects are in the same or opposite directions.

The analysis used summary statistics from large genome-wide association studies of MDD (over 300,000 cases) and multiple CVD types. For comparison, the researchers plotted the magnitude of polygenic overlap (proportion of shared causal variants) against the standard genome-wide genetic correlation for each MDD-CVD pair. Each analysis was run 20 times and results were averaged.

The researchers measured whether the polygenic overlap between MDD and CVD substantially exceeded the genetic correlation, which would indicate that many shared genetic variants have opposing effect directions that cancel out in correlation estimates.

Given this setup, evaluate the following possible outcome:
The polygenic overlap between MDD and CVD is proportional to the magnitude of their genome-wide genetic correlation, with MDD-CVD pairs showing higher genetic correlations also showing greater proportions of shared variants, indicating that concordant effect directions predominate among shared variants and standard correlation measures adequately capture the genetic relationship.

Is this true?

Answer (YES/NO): NO